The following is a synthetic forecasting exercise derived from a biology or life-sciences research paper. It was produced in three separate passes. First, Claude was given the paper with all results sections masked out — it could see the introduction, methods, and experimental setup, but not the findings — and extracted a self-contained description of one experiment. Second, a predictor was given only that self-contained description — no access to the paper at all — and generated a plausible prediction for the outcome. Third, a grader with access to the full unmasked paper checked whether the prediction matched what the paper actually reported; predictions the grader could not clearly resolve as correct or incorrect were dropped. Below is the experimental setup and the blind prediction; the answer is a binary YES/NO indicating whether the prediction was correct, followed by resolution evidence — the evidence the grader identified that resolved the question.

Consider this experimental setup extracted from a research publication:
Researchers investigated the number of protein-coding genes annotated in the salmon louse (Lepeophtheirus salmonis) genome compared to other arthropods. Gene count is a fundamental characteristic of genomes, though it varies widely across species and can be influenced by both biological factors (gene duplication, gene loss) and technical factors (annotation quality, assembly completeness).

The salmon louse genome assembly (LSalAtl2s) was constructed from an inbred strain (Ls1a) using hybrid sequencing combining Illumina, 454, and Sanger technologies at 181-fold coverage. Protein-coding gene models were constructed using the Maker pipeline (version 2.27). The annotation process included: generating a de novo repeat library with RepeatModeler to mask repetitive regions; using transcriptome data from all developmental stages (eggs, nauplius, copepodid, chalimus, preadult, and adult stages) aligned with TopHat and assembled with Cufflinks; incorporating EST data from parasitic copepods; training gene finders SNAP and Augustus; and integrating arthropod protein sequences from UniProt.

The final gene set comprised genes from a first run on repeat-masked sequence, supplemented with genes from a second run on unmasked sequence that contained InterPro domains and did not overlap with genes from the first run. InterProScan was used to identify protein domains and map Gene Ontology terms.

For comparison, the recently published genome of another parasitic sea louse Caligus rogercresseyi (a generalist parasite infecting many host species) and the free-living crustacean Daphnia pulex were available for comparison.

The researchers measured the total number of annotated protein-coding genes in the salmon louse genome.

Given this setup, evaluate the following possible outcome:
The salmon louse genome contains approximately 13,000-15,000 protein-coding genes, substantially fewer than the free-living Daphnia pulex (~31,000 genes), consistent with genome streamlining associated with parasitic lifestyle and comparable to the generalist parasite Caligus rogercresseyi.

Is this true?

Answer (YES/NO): NO